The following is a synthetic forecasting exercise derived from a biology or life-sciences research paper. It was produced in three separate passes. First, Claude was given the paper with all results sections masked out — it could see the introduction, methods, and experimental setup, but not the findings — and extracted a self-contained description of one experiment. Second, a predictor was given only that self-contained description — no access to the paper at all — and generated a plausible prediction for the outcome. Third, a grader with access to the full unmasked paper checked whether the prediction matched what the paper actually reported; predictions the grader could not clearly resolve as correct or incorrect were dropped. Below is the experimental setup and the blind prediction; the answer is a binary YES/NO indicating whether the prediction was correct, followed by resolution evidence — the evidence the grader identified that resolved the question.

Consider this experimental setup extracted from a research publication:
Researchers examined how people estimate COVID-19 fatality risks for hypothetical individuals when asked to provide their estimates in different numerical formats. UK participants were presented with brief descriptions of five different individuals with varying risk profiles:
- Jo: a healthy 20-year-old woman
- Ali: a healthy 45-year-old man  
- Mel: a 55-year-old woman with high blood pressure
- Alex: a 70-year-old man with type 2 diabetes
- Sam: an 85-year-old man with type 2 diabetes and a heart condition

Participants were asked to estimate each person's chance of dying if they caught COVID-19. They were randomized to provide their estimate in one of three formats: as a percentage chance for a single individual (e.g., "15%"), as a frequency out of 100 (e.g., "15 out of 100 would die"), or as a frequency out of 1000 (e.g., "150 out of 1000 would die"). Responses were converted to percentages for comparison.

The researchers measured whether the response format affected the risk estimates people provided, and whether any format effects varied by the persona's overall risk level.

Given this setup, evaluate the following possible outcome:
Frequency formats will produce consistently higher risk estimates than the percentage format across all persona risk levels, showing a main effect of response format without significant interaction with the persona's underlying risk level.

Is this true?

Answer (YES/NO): NO